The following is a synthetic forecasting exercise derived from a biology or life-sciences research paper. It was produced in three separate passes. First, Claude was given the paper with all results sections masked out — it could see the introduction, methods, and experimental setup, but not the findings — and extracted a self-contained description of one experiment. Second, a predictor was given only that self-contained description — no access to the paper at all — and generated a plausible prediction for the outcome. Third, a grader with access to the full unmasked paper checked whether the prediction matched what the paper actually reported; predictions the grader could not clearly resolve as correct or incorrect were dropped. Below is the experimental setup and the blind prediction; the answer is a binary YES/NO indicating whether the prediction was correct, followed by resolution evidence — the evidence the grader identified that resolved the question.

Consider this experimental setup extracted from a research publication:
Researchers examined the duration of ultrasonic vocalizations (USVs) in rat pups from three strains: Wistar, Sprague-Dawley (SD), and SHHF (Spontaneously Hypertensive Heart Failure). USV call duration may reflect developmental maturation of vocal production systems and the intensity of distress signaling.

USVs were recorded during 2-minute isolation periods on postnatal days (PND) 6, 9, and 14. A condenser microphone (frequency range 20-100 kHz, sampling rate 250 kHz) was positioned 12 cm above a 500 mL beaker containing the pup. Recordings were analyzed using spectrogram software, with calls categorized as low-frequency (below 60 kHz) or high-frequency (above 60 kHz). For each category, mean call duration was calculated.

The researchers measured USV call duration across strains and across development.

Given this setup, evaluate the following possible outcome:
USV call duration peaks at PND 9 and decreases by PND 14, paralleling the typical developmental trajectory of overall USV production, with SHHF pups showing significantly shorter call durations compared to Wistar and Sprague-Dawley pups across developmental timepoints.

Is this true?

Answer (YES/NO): NO